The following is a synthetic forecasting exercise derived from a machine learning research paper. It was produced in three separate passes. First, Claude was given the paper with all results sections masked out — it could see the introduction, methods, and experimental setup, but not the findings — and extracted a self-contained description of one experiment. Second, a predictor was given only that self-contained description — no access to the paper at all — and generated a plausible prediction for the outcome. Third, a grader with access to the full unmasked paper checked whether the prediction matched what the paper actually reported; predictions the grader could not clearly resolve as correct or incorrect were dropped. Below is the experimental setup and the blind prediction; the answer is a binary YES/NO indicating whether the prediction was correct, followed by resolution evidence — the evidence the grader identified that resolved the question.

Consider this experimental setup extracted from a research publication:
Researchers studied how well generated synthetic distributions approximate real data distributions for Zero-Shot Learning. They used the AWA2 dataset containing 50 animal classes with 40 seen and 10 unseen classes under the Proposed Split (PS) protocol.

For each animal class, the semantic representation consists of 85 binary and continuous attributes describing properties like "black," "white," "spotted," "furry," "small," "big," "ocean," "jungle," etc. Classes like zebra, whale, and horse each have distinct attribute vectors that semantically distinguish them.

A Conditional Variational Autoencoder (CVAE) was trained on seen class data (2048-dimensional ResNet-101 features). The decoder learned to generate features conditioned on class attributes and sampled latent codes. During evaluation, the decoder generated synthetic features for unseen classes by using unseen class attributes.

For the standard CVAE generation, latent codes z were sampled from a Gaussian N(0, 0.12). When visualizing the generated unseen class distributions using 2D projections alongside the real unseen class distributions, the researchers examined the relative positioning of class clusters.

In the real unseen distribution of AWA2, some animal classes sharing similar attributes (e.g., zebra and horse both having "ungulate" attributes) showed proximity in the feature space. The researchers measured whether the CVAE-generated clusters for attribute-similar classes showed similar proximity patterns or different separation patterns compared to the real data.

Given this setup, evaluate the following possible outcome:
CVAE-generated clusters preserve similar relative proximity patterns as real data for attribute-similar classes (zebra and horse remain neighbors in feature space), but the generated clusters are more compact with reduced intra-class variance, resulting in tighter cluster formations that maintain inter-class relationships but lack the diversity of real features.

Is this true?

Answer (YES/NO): NO